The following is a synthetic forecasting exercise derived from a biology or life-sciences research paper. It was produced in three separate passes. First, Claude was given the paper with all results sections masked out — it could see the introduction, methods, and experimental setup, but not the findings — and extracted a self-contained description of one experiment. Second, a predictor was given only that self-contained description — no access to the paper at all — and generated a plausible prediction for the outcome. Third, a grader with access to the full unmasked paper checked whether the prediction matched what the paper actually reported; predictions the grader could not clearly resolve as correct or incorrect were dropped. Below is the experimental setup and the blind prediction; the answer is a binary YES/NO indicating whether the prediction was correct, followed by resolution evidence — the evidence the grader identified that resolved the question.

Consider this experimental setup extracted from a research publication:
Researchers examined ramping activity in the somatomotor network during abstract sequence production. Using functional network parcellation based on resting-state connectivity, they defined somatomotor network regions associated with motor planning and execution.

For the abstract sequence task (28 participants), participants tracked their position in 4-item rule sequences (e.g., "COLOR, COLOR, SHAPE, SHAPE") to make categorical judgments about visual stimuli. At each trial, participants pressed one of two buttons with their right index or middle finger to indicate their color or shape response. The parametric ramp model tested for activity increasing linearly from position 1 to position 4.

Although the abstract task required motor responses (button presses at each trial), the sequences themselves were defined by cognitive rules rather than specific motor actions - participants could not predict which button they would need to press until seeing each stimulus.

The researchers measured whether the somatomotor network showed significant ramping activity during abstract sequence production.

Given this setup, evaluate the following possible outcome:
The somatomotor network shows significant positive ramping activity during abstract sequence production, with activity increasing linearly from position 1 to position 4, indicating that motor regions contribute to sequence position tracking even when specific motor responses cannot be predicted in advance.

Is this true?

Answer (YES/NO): NO